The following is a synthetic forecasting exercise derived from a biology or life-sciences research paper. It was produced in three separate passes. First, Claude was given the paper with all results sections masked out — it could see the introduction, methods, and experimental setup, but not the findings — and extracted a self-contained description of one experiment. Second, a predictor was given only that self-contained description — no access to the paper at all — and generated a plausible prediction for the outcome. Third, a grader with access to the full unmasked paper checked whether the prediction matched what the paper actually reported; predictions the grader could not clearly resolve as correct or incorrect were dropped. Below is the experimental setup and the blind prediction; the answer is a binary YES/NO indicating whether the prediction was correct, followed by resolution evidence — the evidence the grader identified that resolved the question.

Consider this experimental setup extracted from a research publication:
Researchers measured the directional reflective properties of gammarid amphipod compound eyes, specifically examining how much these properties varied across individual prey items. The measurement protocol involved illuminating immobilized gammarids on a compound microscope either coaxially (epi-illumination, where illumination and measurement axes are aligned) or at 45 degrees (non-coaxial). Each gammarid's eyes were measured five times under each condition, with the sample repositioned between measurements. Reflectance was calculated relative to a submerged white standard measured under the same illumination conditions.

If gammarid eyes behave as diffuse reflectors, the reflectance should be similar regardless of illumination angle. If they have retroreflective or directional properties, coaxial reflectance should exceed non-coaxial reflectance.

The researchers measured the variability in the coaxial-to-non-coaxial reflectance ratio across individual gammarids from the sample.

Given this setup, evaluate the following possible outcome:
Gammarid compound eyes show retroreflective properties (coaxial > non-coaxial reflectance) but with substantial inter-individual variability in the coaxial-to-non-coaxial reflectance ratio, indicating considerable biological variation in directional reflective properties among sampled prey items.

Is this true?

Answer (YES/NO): YES